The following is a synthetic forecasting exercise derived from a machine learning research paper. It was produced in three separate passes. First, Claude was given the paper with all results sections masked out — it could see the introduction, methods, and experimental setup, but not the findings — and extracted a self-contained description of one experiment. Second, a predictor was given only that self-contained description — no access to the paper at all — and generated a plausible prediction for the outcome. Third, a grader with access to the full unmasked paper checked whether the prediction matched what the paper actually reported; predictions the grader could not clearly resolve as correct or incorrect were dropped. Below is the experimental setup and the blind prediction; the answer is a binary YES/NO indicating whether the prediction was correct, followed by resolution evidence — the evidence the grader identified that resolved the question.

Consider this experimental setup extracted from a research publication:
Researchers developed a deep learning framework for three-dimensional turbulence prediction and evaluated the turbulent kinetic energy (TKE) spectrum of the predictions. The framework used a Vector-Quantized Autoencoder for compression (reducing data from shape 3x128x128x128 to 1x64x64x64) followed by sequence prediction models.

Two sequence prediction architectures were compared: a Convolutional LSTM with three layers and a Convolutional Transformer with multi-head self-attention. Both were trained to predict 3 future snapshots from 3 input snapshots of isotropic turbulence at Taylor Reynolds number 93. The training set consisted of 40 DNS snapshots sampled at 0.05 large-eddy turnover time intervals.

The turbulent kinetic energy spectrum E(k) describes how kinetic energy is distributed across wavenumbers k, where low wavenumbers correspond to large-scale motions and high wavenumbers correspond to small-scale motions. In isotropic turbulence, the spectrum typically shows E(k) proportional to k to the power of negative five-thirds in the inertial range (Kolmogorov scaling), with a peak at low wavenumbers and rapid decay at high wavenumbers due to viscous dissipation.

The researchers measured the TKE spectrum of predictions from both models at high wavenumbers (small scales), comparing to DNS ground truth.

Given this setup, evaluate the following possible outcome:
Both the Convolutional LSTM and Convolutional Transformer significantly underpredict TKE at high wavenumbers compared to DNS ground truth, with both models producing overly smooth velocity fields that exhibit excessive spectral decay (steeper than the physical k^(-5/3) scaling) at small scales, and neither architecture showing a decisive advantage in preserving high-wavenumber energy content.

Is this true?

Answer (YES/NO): NO